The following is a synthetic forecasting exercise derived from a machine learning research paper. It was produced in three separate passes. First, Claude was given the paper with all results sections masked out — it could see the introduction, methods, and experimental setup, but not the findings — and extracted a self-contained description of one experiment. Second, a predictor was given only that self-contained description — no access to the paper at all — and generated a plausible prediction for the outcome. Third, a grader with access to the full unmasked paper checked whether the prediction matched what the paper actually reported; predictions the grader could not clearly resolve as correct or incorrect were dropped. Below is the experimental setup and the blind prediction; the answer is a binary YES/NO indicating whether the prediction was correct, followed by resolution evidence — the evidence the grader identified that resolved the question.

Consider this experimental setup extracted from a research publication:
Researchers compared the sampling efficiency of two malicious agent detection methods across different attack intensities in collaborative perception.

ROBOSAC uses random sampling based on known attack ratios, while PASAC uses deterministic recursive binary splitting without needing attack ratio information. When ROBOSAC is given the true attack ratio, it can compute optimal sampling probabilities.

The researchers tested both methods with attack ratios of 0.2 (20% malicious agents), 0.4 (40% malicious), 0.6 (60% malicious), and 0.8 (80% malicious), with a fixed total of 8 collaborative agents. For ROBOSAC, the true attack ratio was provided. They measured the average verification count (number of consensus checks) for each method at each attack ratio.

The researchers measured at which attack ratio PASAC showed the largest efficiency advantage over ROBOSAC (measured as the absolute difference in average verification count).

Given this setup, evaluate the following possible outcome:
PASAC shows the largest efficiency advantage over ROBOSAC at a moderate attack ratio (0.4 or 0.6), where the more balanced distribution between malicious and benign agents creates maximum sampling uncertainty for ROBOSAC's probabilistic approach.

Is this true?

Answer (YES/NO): YES